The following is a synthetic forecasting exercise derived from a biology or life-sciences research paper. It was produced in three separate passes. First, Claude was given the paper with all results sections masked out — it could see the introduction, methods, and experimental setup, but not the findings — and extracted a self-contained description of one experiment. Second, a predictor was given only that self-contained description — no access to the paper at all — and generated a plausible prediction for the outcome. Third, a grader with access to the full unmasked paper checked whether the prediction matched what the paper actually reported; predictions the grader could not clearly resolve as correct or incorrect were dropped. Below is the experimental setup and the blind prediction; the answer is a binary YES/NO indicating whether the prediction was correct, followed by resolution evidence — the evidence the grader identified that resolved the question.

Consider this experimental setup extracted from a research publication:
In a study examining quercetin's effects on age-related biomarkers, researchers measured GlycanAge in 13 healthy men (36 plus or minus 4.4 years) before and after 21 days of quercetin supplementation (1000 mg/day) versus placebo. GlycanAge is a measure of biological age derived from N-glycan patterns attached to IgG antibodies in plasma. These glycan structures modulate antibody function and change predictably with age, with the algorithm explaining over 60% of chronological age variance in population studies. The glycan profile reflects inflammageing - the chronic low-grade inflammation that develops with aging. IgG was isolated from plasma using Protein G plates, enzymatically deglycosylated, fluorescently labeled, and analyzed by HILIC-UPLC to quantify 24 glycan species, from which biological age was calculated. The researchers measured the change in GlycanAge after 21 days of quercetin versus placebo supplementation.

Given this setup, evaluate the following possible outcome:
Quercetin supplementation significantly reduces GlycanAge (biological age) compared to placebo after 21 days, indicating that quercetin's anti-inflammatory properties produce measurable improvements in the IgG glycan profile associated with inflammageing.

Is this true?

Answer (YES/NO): NO